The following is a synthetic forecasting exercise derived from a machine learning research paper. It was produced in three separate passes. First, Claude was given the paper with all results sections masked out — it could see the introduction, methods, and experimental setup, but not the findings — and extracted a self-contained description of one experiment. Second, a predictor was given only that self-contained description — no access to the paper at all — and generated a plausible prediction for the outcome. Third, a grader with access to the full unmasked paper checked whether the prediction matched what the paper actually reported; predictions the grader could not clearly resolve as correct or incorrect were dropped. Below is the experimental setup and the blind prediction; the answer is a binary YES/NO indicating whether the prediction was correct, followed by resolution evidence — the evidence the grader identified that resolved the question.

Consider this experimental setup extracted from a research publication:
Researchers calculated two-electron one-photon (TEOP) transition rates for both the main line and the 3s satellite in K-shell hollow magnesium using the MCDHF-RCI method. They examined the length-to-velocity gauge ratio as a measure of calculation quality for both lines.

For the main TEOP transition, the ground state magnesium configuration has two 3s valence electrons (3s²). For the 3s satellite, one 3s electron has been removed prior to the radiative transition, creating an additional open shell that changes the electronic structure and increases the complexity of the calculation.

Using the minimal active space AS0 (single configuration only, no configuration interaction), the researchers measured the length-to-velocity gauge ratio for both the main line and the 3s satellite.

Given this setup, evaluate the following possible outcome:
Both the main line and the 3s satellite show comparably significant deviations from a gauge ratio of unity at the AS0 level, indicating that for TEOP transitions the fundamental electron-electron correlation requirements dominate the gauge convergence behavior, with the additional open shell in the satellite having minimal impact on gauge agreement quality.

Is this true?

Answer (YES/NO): YES